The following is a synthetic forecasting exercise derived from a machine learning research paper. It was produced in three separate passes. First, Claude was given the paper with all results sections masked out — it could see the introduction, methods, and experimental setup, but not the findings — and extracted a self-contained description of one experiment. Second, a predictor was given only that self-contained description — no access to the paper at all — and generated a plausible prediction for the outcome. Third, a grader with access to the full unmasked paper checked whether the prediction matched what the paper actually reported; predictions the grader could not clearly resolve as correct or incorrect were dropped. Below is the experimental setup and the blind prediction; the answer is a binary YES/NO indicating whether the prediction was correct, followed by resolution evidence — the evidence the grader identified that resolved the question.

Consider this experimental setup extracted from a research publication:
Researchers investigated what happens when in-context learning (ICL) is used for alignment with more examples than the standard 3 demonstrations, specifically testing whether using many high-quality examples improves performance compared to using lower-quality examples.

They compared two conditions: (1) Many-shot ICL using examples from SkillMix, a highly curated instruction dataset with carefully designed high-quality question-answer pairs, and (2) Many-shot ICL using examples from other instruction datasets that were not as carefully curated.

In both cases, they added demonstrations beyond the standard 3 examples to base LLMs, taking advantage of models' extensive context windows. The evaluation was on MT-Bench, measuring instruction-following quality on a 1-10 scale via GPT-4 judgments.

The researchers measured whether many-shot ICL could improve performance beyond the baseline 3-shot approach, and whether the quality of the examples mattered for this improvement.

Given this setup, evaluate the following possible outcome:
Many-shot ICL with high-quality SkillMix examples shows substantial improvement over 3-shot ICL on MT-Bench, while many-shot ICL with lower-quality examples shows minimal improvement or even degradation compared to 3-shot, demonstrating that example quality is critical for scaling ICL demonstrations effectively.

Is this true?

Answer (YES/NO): YES